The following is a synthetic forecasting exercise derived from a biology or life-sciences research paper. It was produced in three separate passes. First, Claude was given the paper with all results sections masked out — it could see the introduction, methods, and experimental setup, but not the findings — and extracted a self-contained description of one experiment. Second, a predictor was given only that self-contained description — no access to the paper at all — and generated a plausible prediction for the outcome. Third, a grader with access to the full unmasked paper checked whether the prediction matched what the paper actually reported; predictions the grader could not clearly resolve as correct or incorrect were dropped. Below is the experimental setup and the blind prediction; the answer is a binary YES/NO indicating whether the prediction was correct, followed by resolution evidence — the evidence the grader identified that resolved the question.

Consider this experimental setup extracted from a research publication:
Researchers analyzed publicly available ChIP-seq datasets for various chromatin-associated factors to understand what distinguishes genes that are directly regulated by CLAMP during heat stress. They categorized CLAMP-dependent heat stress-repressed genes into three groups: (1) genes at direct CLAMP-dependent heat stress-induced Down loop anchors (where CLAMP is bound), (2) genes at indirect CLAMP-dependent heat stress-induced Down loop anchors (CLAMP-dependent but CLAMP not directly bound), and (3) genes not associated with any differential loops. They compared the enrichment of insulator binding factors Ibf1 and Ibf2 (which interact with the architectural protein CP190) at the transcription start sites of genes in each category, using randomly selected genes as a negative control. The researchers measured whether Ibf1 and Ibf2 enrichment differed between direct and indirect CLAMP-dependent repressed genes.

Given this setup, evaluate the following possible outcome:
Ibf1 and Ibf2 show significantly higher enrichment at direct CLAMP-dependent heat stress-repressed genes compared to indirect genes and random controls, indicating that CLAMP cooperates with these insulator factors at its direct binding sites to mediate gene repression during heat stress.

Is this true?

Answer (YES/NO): YES